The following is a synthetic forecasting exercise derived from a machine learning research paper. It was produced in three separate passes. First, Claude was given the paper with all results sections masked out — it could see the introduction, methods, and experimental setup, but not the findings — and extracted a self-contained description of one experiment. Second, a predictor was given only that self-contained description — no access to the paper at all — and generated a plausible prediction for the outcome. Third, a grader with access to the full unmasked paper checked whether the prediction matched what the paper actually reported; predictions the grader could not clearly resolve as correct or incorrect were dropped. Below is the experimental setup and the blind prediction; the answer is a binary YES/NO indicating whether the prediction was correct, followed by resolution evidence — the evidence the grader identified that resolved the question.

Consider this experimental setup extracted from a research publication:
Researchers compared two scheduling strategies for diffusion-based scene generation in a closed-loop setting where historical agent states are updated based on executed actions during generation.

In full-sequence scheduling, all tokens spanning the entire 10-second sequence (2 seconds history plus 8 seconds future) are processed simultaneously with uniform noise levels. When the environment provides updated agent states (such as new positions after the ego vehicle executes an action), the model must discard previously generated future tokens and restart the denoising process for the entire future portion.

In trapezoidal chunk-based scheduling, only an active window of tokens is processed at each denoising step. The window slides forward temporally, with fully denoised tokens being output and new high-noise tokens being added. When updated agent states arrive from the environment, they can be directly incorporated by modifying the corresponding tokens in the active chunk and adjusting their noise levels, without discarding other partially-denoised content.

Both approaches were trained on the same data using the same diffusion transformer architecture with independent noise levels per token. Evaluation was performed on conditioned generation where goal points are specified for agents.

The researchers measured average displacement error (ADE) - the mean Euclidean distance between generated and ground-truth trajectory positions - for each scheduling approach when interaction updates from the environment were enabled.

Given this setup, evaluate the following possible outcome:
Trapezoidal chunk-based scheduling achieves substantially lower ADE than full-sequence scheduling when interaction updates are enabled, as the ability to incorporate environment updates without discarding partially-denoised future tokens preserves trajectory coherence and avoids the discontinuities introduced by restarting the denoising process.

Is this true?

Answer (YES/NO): YES